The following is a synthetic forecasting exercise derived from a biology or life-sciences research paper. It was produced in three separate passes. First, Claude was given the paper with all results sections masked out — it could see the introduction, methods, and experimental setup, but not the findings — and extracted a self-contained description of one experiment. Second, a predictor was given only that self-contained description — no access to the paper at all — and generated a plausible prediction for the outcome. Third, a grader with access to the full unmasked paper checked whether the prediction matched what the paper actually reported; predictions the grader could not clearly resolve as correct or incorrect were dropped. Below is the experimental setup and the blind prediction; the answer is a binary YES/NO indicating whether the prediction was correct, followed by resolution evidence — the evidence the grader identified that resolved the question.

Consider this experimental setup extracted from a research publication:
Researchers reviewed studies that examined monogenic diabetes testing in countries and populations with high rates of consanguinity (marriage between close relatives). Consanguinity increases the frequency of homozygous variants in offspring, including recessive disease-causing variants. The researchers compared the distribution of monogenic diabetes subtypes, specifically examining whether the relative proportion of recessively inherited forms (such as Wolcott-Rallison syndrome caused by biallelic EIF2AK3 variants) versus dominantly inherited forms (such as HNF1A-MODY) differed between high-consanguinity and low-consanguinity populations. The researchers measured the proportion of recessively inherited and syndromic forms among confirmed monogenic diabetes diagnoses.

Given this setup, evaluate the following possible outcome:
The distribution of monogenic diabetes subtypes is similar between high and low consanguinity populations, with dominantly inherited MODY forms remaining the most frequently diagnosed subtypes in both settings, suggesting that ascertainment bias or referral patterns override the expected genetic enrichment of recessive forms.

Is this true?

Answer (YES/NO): NO